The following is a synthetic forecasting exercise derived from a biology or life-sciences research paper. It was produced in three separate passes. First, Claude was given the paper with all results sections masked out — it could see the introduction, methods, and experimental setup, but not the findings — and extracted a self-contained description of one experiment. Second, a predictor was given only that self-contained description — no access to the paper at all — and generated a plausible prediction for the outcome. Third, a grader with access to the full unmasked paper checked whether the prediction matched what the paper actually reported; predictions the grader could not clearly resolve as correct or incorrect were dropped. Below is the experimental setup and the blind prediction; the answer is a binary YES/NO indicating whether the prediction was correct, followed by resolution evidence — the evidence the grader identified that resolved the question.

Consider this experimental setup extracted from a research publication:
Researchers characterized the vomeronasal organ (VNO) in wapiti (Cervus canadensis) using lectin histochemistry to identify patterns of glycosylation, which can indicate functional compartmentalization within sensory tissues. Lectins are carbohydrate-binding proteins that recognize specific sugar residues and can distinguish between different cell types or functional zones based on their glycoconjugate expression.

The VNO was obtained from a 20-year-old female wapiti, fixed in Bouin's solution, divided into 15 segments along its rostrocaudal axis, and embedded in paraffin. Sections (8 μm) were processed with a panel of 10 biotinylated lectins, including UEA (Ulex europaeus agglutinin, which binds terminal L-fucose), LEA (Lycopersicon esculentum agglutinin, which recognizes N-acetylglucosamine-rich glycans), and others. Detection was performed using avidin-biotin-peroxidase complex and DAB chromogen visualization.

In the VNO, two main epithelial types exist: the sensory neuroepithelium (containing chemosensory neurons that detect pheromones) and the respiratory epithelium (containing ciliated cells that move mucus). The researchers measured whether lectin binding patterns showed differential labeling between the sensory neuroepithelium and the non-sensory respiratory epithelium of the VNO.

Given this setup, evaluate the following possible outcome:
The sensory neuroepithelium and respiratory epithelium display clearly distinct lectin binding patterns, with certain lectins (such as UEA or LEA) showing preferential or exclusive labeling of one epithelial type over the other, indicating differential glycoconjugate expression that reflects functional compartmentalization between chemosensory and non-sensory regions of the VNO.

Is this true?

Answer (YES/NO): NO